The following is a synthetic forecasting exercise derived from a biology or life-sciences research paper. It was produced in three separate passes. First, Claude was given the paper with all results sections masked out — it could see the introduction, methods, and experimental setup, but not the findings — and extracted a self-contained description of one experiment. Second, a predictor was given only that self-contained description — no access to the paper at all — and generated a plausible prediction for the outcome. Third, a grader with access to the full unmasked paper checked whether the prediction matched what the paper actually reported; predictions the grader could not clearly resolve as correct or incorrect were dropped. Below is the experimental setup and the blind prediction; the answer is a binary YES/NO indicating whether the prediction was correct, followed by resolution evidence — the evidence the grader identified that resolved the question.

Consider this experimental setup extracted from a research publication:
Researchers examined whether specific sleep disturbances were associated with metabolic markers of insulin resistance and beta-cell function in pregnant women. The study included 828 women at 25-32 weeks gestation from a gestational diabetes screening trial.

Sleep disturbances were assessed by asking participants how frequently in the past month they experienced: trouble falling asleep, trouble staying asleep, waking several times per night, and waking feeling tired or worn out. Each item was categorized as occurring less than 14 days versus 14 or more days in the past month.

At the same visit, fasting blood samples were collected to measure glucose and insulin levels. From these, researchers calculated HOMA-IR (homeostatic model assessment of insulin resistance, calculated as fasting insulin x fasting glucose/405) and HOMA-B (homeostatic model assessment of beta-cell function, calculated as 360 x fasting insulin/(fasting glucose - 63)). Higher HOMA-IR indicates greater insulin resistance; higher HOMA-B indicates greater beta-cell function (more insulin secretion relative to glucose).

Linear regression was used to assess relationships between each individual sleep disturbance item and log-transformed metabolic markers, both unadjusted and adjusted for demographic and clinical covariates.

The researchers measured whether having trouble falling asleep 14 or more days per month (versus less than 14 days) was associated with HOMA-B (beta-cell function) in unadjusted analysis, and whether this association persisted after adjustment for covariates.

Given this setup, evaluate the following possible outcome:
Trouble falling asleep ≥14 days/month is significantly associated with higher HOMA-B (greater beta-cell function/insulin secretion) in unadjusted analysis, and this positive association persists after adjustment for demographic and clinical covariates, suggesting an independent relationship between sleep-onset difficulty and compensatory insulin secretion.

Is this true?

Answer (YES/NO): NO